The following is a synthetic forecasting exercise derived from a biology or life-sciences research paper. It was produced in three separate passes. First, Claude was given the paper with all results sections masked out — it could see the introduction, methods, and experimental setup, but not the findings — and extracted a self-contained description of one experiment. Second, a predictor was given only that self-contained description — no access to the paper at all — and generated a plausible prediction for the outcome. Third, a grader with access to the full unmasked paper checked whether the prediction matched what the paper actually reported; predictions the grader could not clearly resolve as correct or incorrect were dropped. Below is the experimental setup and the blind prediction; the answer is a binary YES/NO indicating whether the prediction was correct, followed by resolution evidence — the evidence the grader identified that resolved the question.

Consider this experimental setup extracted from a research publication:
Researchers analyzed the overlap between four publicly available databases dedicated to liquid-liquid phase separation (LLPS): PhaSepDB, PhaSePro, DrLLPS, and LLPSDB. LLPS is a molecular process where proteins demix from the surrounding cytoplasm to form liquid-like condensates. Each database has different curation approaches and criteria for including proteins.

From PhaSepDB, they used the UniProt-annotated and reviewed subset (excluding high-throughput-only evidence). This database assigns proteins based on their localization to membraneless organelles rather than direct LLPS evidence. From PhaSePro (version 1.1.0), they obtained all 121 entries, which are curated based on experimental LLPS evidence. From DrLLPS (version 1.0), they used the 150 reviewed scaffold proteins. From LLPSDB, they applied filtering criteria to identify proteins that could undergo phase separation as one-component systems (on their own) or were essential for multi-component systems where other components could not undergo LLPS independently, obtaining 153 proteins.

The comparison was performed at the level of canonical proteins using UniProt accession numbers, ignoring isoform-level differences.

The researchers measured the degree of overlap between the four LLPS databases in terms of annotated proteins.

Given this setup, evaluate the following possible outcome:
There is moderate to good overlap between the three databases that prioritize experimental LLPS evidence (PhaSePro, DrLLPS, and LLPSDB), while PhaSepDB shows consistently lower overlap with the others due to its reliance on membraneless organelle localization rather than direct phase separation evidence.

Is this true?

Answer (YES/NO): YES